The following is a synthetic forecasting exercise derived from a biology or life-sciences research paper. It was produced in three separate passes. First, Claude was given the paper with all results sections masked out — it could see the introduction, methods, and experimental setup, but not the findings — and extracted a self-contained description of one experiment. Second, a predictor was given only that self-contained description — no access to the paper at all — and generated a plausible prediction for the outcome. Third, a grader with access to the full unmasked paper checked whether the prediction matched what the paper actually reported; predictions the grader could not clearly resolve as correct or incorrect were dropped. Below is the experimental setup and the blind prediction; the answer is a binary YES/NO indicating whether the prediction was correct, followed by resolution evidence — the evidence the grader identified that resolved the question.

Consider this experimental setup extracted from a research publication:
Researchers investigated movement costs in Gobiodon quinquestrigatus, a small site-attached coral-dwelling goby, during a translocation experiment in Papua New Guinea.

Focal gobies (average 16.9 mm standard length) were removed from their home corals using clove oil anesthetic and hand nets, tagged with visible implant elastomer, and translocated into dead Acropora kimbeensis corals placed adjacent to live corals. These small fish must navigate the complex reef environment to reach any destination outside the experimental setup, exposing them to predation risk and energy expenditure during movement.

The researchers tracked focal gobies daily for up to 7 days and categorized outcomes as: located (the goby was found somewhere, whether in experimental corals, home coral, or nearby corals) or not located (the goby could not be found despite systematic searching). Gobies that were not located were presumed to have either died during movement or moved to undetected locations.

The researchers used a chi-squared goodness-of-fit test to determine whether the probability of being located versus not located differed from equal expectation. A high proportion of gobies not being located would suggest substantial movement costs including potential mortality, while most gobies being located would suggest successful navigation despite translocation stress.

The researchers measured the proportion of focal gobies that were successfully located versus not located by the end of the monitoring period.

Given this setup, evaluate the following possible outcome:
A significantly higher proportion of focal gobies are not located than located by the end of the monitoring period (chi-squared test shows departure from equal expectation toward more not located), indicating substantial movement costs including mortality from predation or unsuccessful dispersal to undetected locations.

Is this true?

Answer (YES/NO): NO